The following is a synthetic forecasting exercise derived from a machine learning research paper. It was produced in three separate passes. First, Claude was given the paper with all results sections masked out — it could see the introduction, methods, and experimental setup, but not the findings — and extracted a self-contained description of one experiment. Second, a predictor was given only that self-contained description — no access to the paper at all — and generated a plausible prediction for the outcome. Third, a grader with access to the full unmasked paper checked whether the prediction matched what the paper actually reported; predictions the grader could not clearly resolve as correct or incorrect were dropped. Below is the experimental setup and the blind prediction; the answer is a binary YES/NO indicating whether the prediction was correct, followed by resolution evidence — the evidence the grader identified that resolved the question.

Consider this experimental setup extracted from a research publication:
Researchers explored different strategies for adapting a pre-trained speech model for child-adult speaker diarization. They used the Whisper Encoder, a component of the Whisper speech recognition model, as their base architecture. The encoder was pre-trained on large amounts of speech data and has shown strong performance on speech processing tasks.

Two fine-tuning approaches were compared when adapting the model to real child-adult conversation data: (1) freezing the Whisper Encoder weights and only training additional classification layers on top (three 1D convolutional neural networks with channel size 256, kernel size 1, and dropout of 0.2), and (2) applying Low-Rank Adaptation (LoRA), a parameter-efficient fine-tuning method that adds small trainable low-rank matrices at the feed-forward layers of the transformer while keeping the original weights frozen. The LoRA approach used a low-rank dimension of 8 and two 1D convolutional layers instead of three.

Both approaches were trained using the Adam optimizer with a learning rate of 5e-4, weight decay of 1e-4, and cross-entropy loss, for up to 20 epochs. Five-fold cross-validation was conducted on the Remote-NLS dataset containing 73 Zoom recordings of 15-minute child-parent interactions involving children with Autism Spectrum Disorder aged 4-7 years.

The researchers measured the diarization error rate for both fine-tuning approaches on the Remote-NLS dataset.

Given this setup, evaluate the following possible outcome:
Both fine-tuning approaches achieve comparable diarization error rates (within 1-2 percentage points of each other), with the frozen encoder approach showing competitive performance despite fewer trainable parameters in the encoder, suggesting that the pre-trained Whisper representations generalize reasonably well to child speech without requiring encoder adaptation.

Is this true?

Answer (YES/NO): NO